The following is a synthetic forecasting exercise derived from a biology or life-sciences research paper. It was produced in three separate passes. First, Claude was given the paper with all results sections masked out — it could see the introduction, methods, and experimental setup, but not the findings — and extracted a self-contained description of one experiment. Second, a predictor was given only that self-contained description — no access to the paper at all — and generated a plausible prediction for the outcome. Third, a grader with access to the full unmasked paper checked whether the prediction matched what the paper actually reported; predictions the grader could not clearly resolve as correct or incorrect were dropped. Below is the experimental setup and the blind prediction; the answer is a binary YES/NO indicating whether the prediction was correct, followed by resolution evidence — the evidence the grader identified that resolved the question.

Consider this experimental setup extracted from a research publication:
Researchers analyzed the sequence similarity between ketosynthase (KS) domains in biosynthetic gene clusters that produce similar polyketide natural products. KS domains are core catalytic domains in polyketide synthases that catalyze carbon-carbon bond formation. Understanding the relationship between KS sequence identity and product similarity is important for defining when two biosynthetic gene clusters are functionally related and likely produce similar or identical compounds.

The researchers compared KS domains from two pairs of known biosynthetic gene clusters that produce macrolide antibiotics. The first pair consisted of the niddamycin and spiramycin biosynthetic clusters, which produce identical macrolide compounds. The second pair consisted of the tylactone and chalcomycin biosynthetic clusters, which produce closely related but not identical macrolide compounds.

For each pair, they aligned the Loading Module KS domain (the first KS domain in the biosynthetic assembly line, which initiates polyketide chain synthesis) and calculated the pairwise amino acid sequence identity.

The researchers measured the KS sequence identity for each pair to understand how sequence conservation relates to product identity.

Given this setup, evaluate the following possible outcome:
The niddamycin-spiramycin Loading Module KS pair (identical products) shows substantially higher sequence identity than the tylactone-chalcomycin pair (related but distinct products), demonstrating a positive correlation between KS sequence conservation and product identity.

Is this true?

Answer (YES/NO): YES